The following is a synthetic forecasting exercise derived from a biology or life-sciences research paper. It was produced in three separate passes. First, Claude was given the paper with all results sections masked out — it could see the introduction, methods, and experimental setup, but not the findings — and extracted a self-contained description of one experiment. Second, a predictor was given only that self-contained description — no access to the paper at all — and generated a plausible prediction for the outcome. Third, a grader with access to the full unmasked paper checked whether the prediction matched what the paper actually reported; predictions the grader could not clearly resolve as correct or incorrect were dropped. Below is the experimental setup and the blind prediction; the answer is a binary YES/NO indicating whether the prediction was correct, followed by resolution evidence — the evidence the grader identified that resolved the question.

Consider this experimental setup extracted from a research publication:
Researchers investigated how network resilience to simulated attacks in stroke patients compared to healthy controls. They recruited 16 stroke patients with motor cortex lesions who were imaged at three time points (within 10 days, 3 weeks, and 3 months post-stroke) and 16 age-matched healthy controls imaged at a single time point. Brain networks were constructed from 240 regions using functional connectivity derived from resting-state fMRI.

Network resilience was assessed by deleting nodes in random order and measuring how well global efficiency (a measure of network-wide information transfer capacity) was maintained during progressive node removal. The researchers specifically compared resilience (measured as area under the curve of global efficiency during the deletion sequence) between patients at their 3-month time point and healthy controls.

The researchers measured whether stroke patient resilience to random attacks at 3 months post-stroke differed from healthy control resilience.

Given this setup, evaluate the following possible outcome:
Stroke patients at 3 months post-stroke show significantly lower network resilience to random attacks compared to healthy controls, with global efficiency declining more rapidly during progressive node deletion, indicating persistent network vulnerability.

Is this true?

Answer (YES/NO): NO